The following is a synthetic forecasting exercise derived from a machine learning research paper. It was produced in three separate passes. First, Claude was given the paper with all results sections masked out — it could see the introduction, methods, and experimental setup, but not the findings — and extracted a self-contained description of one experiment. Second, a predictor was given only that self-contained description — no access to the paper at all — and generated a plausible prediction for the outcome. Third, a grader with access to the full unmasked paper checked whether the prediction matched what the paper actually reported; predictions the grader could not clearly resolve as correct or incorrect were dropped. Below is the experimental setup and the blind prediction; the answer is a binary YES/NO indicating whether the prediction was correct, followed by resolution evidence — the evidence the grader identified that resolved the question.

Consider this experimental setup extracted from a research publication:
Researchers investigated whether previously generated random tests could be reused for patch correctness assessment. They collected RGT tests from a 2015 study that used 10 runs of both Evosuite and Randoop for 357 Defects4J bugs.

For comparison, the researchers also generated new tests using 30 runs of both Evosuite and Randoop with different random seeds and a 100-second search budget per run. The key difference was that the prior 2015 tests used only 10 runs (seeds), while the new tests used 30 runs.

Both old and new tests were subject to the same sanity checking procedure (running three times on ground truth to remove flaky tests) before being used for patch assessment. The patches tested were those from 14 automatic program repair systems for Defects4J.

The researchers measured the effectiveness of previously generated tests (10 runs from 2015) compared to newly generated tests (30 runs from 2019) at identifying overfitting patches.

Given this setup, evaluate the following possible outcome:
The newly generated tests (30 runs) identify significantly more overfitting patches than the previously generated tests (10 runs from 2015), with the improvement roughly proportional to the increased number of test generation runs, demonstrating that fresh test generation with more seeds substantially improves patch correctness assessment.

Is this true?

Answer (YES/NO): NO